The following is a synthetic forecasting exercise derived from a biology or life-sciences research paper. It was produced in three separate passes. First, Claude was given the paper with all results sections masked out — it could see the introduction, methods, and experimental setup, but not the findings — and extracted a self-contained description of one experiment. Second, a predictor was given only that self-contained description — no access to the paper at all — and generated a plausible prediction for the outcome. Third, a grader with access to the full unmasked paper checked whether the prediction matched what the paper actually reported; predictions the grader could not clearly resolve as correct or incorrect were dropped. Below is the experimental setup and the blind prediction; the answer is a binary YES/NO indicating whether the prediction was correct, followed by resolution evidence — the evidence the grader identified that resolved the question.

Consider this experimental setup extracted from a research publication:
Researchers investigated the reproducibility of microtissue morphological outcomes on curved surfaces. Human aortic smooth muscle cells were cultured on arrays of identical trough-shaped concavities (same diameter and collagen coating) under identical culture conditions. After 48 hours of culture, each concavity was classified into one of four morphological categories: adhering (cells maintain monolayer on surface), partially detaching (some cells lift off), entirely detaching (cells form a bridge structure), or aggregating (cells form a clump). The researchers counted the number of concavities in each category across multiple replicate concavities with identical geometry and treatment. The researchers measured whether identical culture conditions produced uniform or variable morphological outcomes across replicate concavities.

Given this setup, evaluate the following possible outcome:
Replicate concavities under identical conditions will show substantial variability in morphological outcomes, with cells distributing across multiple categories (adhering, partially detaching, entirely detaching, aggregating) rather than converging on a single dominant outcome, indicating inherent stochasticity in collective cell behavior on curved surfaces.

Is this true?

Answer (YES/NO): YES